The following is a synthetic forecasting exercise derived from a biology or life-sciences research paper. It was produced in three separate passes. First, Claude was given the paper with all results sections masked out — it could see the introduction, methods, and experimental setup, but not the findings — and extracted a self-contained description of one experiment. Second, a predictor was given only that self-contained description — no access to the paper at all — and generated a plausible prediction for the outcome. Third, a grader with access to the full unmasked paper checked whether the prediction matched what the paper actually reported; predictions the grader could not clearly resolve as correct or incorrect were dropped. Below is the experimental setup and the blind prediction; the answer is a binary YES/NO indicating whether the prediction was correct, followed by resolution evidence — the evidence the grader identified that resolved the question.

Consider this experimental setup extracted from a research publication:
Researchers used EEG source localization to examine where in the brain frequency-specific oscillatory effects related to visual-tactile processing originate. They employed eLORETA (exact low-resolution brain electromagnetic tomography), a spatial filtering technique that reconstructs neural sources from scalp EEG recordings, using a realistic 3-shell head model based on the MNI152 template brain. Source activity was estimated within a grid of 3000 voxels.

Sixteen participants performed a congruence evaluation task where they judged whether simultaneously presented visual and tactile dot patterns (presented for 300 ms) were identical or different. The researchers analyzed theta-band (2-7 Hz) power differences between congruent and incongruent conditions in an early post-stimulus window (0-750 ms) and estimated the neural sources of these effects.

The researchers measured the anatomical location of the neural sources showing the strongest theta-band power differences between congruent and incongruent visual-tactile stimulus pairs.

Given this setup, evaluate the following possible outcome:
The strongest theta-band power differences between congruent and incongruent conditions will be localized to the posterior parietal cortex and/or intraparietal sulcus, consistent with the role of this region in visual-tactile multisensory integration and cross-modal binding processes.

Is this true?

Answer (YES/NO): NO